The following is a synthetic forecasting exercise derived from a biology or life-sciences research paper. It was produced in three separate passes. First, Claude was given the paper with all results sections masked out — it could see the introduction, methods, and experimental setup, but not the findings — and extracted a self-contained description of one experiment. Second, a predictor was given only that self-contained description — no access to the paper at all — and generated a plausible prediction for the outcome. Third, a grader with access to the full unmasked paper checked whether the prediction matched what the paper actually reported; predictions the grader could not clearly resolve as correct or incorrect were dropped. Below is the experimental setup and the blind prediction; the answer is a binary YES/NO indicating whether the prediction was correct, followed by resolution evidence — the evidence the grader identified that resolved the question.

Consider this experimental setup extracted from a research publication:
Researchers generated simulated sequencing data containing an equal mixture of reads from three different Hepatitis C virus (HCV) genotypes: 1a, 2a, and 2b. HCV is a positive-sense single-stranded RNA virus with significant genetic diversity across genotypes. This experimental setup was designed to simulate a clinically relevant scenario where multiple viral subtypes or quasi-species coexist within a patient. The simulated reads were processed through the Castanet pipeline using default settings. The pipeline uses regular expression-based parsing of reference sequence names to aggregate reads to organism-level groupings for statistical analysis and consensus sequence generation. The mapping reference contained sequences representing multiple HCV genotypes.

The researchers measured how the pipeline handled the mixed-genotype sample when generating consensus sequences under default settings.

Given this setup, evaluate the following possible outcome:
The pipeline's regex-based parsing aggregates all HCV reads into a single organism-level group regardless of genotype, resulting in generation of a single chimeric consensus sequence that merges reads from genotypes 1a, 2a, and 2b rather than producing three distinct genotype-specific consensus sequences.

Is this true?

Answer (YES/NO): NO